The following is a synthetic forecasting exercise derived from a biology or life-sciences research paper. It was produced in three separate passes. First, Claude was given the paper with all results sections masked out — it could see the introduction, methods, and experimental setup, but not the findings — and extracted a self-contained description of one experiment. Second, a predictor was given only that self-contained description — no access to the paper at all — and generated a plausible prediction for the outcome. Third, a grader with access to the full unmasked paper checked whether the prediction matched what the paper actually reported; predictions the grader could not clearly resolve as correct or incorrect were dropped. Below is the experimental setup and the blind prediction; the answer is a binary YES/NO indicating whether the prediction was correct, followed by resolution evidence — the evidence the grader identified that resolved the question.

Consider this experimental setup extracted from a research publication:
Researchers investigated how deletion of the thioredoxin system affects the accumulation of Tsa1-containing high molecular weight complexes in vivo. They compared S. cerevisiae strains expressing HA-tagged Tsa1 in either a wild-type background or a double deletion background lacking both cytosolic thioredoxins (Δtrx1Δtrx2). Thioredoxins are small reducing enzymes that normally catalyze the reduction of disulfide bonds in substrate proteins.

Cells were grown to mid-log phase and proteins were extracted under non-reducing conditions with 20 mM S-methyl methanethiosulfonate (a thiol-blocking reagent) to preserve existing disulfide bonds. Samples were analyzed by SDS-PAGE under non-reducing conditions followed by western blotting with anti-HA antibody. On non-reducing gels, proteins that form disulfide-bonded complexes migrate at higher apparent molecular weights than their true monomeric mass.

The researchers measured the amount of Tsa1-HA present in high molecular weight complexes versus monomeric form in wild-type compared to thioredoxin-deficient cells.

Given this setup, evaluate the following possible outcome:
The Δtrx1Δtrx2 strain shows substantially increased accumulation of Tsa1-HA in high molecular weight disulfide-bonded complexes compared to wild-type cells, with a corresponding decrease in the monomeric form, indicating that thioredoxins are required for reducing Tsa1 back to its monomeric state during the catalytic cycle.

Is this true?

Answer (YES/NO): YES